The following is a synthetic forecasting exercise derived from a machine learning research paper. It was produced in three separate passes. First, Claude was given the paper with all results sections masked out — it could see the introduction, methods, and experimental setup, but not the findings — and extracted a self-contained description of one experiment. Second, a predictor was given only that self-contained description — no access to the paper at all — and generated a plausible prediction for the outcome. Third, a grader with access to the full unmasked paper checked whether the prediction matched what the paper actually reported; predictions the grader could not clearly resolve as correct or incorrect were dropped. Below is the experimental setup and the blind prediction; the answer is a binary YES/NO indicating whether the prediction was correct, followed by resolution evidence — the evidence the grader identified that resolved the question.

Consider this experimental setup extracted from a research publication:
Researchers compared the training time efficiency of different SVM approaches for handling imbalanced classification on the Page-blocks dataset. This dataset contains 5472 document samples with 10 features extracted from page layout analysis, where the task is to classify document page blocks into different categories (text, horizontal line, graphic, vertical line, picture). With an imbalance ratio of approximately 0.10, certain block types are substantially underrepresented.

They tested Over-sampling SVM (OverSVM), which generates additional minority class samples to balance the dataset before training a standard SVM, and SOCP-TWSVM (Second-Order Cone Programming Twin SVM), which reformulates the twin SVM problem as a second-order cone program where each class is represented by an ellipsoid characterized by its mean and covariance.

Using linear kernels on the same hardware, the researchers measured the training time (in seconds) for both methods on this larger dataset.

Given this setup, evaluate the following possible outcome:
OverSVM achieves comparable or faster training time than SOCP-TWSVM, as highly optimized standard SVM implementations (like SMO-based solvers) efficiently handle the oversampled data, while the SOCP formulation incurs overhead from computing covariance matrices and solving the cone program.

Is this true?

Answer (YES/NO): NO